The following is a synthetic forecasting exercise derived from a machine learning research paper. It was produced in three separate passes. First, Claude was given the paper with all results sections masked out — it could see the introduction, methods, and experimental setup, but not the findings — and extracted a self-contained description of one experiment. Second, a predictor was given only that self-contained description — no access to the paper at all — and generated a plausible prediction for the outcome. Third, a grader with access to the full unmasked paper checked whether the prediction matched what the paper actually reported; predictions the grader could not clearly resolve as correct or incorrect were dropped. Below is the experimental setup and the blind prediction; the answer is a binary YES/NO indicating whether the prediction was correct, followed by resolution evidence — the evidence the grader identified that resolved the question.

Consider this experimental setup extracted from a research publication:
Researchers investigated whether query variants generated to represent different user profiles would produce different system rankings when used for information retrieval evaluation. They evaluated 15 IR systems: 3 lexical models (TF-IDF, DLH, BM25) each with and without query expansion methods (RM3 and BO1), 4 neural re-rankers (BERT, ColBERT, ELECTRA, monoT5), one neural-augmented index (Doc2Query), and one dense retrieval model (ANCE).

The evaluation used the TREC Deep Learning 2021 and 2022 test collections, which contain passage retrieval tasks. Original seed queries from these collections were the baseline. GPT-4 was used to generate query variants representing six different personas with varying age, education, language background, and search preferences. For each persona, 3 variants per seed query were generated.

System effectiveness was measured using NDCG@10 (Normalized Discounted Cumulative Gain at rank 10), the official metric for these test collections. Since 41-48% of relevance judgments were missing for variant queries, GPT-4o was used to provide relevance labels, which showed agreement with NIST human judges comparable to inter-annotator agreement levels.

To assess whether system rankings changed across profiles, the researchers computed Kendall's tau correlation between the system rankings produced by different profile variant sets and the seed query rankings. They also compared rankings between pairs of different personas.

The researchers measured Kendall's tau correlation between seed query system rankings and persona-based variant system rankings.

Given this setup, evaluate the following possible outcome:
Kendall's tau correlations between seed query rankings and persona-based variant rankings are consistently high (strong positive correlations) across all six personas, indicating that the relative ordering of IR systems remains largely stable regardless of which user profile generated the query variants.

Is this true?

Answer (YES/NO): NO